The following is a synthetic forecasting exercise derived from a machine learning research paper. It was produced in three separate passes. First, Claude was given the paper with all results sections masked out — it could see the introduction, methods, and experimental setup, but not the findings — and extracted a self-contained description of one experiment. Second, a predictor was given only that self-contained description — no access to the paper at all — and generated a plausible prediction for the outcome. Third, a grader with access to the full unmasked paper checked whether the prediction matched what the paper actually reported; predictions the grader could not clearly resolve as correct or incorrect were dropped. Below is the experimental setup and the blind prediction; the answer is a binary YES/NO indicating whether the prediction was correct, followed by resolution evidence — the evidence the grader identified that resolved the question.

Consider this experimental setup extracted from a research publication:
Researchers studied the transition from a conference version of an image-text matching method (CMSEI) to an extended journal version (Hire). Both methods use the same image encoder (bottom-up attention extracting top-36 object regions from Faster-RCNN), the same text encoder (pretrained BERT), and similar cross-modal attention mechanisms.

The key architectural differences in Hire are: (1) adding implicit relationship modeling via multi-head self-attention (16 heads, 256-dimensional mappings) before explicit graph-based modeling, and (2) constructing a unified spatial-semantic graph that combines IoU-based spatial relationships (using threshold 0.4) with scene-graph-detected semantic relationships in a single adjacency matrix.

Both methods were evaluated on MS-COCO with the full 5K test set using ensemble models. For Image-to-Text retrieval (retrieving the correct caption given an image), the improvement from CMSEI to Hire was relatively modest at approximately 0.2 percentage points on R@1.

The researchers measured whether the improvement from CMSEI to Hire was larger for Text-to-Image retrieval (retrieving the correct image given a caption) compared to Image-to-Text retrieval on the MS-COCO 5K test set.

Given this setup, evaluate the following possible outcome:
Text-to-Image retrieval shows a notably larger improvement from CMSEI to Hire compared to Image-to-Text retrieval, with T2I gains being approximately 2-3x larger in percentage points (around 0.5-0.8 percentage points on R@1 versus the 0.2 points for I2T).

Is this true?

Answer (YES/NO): NO